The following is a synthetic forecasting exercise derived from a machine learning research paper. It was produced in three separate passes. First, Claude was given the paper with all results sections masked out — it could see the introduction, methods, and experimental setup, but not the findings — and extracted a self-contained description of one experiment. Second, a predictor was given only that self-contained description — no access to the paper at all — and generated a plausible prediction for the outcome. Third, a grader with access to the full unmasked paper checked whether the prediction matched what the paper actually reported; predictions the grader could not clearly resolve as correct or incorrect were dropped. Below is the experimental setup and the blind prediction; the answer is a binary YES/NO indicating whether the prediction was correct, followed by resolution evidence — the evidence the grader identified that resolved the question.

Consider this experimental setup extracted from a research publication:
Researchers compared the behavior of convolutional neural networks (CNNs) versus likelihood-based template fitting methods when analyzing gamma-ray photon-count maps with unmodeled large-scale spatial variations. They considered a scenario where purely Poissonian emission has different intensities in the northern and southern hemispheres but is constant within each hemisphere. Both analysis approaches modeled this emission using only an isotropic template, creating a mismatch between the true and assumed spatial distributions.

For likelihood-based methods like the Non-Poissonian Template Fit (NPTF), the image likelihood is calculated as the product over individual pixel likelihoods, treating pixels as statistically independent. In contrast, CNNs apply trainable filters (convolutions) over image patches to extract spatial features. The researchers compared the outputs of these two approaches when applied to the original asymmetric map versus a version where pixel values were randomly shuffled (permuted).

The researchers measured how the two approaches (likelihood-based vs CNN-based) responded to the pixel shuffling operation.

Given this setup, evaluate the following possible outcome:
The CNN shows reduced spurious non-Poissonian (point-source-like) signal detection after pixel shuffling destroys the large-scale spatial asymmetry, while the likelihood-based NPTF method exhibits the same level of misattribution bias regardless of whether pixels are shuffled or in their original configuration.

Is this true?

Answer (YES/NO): NO